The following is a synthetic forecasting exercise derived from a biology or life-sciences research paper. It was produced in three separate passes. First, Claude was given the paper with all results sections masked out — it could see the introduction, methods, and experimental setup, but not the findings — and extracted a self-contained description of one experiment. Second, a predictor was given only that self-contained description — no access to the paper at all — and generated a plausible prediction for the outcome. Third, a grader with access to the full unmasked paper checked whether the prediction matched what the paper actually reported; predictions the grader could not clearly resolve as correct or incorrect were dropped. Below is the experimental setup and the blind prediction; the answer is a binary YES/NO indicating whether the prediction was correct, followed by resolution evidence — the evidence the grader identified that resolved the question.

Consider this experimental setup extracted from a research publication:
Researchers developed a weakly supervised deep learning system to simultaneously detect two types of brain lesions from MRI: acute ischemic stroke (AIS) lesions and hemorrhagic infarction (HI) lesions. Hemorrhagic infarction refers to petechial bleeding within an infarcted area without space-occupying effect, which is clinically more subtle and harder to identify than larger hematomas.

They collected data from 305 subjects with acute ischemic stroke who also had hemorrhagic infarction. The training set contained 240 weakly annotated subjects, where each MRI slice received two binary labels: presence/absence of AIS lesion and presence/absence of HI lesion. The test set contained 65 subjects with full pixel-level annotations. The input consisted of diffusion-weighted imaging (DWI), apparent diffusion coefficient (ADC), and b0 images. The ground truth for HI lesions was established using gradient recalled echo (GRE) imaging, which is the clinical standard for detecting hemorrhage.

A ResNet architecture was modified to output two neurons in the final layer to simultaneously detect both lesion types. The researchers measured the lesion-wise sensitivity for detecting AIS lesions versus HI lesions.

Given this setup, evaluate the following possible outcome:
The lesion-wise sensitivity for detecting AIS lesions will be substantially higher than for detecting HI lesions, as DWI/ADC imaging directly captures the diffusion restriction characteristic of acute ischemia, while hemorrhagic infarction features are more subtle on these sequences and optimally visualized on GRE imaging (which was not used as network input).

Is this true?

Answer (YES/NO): NO